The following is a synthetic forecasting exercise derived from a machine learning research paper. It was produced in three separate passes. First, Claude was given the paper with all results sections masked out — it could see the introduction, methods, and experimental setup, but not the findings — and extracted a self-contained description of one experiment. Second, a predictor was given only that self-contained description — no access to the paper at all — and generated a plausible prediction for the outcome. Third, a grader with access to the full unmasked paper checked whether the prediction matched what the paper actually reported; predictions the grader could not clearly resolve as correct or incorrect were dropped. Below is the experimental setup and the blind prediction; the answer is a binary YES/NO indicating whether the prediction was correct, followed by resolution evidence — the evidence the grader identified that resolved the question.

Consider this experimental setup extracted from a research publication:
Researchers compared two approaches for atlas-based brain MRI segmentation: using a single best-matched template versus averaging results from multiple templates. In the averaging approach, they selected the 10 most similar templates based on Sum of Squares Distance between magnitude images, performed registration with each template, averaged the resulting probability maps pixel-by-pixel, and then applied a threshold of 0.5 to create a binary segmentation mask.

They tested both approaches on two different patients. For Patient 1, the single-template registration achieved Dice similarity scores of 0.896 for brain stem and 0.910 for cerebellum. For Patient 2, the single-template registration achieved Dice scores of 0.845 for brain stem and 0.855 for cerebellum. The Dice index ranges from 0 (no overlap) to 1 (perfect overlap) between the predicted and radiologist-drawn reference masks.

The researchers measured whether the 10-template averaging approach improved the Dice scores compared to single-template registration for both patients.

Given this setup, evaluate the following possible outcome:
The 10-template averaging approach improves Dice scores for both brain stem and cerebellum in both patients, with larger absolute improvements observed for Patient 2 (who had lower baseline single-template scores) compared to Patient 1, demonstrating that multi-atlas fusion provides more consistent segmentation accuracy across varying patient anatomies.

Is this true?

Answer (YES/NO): NO